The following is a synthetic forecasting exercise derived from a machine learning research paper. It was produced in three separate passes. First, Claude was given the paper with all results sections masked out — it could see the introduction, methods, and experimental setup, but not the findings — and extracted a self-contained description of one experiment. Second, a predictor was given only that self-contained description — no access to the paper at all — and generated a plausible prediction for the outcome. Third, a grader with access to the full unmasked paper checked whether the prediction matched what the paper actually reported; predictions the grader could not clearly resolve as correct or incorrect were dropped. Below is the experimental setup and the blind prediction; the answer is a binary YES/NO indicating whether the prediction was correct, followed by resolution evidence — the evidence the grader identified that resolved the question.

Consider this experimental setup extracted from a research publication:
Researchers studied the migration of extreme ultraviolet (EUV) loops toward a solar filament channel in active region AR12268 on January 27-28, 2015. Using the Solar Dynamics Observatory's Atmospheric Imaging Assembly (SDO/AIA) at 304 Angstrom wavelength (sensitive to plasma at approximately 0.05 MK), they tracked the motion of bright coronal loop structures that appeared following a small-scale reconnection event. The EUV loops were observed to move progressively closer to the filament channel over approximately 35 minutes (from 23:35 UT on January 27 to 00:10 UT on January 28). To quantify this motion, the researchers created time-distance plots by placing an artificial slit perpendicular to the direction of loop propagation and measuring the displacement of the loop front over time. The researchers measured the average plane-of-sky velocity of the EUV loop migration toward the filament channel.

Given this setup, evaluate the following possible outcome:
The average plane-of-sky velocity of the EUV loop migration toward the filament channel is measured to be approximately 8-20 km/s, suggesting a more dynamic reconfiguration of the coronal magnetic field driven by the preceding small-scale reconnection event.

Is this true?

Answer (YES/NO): NO